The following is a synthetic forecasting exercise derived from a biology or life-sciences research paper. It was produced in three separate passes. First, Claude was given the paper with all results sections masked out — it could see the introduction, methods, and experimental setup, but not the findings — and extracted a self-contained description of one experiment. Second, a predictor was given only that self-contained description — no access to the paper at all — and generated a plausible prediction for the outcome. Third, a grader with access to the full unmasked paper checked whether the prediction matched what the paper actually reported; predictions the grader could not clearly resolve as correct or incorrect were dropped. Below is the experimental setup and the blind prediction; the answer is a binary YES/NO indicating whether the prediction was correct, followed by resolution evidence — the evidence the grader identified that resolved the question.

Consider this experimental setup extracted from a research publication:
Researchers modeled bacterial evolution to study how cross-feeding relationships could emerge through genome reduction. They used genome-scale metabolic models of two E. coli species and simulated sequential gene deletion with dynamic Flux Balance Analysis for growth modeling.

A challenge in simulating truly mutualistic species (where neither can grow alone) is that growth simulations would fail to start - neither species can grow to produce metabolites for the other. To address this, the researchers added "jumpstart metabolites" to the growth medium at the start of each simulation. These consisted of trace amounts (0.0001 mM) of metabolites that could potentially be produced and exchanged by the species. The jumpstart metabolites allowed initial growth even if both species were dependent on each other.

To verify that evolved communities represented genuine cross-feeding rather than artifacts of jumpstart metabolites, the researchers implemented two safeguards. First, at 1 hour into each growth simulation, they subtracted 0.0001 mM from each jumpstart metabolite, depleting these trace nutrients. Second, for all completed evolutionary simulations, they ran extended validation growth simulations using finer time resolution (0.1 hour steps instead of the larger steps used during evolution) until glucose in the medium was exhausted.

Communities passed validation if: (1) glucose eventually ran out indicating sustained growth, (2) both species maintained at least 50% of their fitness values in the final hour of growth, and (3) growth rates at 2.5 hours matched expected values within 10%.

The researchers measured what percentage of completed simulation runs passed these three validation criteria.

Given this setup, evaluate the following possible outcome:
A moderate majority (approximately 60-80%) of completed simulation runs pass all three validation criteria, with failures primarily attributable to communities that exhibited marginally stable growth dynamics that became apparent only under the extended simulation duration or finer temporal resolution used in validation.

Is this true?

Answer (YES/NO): NO